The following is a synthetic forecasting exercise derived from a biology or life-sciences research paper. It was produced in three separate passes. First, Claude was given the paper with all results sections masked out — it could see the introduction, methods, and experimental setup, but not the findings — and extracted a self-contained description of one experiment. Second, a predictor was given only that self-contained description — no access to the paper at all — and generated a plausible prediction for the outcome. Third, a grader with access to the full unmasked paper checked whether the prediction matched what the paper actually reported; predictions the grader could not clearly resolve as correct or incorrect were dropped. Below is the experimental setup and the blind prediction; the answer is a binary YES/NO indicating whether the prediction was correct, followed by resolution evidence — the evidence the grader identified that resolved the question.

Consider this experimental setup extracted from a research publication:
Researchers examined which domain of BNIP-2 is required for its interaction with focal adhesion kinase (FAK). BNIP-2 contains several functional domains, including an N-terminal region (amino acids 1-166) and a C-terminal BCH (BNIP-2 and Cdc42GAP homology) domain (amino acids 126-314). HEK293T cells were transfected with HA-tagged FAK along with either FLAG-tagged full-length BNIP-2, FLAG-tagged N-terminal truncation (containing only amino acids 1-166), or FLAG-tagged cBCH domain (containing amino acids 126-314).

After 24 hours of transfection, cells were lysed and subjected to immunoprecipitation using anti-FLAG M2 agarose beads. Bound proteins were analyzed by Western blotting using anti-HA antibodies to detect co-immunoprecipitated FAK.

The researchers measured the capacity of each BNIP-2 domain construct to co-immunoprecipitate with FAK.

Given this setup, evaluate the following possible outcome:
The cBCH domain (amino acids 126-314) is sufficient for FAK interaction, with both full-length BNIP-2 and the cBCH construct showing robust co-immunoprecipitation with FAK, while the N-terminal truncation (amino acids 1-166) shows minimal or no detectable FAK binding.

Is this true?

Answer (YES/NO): YES